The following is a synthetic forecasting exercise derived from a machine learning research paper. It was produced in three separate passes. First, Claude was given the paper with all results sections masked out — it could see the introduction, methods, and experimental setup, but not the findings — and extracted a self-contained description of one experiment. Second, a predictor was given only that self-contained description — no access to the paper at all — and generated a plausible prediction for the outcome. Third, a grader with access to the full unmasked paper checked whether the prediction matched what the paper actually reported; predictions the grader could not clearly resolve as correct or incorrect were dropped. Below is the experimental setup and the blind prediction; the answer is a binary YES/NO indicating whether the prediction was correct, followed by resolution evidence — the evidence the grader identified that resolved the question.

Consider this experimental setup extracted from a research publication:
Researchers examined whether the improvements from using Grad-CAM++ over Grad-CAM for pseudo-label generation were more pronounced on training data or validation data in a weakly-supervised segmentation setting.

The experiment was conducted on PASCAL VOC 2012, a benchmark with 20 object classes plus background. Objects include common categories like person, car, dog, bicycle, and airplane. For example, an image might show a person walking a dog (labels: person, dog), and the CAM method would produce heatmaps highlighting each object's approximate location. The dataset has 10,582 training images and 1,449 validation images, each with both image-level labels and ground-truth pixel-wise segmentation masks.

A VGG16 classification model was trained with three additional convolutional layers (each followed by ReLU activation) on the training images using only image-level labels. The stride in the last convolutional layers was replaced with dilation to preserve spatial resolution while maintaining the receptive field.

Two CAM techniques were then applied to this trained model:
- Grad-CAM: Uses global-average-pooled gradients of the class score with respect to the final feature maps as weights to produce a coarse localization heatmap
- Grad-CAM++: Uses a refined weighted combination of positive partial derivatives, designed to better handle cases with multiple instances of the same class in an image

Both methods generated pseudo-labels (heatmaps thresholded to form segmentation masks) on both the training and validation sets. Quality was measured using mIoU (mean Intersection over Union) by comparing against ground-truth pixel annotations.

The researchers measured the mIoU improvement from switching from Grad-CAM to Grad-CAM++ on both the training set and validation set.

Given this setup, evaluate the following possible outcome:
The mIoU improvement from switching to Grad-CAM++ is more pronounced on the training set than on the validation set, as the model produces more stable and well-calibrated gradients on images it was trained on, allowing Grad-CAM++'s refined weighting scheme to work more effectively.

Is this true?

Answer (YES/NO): NO